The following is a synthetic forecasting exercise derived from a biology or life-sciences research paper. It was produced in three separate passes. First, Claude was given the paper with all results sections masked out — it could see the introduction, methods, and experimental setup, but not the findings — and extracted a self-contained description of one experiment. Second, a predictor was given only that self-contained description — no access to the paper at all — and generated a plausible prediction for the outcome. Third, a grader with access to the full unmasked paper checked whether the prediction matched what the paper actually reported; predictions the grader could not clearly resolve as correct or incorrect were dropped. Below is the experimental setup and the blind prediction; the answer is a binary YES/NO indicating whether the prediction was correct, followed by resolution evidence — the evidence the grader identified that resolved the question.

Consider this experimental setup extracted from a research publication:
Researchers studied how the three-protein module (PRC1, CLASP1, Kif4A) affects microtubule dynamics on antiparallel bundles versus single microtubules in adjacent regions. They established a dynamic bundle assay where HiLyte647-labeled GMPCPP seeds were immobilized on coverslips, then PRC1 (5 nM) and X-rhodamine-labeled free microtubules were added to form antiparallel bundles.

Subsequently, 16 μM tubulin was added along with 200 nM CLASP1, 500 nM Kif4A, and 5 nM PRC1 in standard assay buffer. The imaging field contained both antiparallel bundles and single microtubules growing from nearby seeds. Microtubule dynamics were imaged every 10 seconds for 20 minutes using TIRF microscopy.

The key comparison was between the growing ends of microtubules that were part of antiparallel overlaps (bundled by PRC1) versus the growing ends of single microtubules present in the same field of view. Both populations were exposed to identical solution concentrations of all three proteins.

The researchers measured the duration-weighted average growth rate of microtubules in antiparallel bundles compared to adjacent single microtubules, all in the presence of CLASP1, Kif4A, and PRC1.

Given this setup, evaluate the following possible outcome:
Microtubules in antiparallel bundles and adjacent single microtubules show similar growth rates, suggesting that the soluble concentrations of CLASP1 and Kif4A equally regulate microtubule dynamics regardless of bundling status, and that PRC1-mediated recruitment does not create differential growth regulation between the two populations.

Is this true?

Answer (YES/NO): NO